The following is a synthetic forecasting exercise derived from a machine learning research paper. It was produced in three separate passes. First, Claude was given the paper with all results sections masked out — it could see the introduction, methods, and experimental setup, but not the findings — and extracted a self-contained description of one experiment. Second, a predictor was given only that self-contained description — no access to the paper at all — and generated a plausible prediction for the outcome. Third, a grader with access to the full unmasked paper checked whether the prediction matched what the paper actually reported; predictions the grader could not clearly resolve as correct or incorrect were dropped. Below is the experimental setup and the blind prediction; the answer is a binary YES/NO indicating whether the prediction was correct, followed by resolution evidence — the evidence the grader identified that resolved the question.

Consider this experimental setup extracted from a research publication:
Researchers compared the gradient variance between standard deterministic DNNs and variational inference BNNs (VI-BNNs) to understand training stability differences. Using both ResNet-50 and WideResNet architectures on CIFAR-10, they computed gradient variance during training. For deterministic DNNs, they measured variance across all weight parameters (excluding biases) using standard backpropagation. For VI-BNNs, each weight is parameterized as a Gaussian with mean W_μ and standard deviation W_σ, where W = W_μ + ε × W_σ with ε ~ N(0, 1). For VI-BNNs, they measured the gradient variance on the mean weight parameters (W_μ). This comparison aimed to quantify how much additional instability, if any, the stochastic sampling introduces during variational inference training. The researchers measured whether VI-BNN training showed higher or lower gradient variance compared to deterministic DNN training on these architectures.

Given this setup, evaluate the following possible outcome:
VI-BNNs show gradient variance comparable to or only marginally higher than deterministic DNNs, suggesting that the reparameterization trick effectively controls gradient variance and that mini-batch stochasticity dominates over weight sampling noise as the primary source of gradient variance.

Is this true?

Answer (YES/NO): NO